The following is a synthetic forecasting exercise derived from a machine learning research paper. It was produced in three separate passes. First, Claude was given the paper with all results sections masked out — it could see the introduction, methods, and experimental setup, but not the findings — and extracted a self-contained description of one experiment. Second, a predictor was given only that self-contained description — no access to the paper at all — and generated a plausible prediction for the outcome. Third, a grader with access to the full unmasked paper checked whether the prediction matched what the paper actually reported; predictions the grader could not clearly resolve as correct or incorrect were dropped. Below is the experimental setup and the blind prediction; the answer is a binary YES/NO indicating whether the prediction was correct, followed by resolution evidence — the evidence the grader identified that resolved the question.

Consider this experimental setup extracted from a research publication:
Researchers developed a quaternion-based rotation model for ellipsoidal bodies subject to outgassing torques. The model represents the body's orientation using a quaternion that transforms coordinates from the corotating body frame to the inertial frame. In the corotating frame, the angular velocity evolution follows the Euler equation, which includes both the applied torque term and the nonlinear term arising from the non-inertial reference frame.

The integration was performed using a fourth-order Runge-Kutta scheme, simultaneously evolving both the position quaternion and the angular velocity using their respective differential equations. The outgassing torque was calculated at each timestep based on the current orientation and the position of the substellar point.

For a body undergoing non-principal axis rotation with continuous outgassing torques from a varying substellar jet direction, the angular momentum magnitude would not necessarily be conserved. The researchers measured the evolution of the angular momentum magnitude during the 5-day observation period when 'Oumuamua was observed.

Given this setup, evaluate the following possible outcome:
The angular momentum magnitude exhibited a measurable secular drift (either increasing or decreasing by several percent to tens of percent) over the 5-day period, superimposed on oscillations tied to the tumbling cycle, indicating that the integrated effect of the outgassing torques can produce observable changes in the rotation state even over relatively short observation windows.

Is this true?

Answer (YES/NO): NO